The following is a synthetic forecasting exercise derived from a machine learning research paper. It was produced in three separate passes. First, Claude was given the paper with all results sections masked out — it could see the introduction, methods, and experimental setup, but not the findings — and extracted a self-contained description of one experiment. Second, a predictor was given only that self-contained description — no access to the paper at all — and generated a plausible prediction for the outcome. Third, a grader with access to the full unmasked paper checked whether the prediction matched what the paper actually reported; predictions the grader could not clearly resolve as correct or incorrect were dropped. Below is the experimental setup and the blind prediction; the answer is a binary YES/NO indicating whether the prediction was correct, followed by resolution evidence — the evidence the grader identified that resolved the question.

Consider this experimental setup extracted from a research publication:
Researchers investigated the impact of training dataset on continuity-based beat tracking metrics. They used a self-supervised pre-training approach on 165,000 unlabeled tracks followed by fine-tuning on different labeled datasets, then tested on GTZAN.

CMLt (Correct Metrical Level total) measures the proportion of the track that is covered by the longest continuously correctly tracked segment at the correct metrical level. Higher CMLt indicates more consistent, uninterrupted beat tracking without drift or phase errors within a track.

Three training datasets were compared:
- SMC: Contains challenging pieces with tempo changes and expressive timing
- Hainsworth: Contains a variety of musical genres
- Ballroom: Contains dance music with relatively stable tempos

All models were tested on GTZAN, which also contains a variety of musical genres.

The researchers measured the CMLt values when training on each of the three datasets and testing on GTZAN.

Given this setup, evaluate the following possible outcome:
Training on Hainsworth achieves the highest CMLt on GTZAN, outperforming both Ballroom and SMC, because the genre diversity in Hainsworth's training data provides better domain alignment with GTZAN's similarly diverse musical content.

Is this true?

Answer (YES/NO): YES